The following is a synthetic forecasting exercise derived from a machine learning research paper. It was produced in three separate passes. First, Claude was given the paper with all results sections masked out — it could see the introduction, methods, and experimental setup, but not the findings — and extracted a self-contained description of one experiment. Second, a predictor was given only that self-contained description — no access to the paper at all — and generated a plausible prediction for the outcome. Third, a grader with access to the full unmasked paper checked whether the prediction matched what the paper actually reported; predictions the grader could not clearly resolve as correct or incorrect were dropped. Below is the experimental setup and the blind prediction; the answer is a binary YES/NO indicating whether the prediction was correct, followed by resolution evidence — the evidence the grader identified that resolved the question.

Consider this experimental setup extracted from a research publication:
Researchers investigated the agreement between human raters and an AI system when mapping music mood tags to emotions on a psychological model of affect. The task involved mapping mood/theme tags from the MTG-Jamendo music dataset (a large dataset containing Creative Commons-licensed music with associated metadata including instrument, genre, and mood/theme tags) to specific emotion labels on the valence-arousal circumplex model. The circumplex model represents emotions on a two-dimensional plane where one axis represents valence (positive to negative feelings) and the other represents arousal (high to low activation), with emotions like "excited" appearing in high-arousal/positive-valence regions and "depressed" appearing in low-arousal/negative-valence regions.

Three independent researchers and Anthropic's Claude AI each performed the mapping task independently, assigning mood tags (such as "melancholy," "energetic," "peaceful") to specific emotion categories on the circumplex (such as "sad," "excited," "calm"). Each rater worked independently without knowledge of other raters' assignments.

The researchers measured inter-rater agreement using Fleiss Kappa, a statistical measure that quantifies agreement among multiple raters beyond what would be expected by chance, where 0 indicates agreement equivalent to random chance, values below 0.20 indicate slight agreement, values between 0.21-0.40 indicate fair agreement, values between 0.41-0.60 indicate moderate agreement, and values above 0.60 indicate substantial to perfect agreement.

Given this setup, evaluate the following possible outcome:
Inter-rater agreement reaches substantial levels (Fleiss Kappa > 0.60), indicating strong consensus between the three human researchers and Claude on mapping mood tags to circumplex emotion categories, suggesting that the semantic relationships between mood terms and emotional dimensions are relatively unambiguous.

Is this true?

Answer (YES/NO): NO